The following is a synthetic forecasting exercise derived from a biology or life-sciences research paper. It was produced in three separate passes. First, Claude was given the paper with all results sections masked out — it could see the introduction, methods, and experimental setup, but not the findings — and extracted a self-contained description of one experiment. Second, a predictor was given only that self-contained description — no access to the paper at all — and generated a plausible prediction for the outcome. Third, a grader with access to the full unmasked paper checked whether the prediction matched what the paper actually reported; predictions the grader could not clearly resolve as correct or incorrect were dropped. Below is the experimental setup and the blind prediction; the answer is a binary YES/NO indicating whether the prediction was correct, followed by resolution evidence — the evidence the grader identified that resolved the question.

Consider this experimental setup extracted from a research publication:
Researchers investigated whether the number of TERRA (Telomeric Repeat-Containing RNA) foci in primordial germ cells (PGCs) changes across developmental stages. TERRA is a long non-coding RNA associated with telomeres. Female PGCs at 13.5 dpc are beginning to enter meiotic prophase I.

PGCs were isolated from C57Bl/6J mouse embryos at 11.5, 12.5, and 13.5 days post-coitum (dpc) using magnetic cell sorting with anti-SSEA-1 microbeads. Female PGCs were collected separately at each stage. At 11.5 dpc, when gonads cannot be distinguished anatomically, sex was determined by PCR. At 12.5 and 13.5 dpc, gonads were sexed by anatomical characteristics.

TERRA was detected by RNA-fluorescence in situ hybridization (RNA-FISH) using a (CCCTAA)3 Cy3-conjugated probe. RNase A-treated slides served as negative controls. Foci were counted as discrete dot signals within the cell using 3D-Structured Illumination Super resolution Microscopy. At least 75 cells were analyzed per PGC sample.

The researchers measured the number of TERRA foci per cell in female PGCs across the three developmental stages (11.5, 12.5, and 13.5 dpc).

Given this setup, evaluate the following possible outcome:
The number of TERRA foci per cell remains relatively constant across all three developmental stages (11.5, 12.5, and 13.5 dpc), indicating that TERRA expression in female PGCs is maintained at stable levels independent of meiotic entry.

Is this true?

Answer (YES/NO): NO